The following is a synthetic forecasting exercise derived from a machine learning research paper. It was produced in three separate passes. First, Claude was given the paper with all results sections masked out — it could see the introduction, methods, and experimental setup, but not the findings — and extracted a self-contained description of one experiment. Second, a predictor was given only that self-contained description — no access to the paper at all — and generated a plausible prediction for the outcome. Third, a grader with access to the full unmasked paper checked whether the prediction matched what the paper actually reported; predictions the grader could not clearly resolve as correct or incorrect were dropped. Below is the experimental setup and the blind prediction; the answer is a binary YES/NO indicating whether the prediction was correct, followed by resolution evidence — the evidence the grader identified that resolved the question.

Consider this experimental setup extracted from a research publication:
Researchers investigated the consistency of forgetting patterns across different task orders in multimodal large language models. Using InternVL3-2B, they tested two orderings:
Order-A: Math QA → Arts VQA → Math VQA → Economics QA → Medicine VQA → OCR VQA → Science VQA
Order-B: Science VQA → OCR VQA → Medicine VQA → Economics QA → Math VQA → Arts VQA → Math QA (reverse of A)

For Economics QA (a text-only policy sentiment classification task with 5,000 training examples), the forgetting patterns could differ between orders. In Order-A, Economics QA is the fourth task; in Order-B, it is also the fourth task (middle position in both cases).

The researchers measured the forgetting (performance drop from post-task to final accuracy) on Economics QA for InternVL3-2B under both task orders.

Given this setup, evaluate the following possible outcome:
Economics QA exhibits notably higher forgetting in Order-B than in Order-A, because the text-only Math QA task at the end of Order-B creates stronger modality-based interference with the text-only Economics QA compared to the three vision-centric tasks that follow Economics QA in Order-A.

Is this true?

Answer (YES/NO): NO